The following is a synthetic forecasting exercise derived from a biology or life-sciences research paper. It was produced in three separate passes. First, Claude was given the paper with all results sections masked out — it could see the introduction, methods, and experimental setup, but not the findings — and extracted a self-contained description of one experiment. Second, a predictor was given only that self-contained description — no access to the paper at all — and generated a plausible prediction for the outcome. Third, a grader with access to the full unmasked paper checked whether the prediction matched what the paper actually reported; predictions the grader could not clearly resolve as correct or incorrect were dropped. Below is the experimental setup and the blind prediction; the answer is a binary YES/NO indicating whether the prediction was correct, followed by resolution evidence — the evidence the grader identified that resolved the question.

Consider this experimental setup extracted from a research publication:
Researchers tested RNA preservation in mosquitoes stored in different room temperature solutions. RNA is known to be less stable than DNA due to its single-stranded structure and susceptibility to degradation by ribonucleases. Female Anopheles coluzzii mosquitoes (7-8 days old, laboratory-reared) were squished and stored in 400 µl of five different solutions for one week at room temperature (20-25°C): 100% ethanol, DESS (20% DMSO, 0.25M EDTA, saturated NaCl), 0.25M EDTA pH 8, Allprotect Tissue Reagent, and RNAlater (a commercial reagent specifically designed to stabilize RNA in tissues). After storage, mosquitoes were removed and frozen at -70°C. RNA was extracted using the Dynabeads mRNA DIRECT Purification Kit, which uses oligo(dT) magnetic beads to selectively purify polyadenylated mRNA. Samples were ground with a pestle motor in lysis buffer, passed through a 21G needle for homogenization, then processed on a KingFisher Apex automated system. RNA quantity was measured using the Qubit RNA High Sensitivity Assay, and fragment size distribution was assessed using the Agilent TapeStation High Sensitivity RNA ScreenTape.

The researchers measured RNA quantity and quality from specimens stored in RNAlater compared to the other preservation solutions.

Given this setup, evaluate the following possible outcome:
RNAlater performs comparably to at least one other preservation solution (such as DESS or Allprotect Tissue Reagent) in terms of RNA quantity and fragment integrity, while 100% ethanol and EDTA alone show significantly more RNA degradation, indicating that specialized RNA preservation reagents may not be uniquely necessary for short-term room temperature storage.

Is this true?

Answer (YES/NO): NO